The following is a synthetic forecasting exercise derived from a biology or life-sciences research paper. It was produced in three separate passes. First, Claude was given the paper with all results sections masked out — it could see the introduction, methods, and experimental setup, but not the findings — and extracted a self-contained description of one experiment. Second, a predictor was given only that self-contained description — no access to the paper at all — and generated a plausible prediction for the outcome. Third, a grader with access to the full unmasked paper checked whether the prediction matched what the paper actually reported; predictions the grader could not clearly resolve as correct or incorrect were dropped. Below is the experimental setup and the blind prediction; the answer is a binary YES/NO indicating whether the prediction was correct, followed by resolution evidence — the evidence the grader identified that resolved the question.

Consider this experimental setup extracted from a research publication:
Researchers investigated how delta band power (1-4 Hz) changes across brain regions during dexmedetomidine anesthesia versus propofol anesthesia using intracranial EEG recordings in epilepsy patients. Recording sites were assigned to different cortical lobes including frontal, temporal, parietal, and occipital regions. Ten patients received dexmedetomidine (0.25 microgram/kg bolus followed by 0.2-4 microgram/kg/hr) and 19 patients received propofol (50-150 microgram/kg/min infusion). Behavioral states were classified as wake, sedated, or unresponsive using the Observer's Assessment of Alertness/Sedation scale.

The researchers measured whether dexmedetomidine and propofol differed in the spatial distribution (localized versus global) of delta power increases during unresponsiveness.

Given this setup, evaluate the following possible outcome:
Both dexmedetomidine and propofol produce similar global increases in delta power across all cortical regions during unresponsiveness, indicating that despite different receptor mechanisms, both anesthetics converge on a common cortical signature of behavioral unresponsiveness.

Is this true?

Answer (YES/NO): NO